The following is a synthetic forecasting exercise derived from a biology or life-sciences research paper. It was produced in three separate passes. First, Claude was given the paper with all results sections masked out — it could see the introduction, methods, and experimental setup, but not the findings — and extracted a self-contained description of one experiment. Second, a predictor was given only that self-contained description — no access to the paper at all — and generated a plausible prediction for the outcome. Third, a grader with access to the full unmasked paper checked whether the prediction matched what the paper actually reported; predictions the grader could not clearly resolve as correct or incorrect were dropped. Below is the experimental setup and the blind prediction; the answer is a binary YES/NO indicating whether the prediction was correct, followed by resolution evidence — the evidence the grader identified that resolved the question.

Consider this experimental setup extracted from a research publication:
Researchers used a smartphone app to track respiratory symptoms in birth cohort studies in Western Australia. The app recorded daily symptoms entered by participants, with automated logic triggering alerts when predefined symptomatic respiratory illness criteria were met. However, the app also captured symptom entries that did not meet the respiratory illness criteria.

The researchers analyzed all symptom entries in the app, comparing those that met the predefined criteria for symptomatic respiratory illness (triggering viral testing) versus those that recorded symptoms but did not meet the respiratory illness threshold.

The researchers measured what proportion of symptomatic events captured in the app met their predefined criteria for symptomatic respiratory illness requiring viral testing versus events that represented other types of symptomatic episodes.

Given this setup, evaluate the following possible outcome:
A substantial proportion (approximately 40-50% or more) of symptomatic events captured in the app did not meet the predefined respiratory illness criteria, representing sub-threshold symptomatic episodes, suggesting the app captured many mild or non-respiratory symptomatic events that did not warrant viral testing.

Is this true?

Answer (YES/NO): YES